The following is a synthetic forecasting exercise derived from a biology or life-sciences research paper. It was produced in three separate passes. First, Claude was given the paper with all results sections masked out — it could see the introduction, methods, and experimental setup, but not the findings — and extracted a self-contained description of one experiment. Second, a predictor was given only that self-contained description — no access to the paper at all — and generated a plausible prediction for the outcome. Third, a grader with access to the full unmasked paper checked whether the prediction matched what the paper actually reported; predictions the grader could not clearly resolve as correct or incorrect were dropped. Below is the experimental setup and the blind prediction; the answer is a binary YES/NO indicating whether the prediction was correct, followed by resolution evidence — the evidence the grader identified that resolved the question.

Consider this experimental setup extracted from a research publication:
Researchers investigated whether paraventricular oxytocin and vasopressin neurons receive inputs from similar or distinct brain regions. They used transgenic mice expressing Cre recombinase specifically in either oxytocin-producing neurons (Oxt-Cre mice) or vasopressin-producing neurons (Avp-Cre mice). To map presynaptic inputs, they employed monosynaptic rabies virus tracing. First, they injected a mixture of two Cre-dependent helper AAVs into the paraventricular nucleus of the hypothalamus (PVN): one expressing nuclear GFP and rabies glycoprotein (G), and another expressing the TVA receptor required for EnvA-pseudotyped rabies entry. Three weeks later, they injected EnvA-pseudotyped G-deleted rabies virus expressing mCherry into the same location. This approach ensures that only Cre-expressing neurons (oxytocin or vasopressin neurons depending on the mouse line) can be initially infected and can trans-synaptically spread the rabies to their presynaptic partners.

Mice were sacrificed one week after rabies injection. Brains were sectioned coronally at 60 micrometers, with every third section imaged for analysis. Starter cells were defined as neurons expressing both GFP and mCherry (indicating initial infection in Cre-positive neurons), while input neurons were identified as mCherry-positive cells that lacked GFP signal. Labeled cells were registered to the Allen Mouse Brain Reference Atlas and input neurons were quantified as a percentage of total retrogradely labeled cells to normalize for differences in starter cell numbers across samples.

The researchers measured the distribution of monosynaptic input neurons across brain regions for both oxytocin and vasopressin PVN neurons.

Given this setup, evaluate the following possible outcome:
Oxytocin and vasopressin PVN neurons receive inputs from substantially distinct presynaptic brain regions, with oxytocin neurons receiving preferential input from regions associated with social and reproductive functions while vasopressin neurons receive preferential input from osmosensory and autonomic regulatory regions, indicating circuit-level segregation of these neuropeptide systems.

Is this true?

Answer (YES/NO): NO